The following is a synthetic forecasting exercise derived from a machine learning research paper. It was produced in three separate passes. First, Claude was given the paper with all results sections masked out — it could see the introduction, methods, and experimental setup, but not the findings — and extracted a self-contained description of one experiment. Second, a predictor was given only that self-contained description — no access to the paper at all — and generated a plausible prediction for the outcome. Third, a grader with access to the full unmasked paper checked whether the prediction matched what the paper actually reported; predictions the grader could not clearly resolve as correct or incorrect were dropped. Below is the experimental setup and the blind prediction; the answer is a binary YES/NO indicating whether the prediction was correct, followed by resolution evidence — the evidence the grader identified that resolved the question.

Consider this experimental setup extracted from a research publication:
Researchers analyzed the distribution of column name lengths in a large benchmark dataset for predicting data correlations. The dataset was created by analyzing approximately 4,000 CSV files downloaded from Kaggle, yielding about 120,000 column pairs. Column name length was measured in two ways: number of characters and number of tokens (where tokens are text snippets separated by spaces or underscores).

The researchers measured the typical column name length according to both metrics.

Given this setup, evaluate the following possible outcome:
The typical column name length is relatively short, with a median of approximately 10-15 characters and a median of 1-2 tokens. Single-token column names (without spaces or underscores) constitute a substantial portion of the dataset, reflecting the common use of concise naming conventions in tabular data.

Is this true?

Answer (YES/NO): NO